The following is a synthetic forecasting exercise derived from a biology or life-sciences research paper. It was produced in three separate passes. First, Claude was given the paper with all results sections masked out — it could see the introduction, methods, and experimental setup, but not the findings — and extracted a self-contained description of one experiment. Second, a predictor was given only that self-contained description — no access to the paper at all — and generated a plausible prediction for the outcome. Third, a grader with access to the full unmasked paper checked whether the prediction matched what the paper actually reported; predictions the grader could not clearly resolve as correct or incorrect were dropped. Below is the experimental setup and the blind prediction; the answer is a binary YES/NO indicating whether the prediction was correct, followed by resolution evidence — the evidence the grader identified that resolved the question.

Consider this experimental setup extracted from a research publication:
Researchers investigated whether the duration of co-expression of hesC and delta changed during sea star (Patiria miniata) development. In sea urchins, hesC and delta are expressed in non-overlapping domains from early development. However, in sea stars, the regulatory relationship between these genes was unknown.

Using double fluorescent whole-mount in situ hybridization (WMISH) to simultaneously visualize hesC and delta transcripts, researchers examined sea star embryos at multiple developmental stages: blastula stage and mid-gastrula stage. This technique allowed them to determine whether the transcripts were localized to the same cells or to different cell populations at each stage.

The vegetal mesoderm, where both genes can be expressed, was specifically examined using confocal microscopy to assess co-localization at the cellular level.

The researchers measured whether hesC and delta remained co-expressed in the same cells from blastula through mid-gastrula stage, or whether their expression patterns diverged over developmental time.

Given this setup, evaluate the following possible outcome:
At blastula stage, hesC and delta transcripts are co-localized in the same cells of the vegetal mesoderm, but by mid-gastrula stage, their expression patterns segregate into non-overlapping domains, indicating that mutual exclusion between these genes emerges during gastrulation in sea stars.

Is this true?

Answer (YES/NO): YES